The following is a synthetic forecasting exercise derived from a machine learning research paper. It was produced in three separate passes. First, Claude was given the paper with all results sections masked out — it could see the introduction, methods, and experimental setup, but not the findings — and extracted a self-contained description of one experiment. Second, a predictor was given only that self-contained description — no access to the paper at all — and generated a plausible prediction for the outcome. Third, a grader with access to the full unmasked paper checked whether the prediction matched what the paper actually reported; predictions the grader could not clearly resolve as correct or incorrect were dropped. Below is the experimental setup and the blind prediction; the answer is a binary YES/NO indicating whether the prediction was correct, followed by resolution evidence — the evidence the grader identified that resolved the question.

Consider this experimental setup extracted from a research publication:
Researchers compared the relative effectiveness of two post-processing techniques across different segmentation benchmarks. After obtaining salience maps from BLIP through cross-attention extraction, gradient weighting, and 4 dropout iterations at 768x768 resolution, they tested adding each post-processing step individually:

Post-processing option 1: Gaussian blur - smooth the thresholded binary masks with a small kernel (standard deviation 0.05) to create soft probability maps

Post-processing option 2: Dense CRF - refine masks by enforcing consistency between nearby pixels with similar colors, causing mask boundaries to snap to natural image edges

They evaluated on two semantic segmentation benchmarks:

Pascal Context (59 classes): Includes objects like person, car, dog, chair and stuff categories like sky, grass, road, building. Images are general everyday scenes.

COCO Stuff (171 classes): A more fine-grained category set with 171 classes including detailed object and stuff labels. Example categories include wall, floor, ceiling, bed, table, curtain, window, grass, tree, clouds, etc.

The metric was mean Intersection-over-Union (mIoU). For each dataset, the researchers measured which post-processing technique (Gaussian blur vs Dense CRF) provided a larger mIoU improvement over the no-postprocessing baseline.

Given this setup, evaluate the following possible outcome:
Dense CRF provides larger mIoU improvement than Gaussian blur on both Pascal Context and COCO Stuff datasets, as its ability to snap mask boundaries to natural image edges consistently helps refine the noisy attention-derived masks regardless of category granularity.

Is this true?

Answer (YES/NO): NO